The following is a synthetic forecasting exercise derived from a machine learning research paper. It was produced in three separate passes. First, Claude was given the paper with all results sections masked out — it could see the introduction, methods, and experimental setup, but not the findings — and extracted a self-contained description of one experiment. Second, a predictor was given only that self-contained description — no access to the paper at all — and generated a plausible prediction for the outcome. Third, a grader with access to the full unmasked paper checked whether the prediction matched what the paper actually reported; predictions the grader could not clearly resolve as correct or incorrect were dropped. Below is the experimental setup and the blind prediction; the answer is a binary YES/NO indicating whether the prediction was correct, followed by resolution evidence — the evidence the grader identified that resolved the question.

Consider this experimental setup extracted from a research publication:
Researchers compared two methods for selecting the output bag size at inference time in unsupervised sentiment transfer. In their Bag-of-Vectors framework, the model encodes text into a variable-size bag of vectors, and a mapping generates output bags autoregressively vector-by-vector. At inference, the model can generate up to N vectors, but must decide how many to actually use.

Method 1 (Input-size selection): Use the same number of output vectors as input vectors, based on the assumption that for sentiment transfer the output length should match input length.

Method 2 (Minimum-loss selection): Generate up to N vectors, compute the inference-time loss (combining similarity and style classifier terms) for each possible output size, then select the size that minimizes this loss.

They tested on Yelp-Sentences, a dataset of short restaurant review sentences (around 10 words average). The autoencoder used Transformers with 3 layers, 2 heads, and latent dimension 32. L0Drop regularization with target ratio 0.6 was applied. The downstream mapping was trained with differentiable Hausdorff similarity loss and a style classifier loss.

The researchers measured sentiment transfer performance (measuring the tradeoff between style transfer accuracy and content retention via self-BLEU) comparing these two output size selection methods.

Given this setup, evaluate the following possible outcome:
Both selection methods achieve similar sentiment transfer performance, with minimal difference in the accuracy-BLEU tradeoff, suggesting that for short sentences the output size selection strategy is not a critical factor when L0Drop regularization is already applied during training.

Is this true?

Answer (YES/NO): YES